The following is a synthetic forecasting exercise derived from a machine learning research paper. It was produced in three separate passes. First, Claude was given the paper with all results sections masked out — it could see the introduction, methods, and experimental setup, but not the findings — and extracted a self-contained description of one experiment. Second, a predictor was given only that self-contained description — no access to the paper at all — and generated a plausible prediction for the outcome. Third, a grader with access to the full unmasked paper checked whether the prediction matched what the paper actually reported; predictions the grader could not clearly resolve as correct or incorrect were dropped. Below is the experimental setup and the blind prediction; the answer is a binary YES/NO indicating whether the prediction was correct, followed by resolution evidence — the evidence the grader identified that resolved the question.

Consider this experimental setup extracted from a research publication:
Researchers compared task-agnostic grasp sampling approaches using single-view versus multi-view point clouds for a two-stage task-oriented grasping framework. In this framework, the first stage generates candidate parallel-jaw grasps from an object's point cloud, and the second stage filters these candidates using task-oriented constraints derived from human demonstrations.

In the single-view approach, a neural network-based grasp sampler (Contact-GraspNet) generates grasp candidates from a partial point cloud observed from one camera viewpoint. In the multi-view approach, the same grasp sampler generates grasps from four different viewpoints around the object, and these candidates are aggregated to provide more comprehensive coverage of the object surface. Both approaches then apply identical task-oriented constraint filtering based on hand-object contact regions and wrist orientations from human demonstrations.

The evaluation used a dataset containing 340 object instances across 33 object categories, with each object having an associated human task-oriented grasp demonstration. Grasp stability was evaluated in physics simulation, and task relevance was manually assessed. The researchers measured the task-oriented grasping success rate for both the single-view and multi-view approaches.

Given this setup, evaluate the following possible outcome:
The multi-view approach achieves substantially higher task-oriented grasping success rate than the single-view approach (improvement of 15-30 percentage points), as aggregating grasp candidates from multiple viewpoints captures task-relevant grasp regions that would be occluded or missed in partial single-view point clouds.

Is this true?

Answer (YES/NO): NO